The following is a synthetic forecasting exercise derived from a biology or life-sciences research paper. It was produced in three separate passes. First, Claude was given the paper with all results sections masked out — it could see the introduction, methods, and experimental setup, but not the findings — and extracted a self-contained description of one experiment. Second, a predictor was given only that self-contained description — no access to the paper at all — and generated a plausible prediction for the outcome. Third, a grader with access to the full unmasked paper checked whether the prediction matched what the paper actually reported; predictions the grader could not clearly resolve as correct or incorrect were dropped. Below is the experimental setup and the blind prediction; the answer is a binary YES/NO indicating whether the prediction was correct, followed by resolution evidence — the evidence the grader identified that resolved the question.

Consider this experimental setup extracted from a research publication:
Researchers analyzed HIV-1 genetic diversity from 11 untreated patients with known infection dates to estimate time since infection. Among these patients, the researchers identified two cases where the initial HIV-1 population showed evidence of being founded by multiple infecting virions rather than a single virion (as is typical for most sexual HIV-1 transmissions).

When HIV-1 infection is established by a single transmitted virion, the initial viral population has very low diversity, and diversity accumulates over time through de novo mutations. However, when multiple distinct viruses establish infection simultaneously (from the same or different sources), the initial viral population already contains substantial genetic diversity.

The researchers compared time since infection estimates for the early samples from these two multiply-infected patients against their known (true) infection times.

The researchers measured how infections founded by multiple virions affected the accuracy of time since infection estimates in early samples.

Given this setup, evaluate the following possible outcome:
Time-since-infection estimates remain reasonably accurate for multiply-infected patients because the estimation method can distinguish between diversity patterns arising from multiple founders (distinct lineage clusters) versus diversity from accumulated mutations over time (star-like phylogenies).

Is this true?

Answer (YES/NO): NO